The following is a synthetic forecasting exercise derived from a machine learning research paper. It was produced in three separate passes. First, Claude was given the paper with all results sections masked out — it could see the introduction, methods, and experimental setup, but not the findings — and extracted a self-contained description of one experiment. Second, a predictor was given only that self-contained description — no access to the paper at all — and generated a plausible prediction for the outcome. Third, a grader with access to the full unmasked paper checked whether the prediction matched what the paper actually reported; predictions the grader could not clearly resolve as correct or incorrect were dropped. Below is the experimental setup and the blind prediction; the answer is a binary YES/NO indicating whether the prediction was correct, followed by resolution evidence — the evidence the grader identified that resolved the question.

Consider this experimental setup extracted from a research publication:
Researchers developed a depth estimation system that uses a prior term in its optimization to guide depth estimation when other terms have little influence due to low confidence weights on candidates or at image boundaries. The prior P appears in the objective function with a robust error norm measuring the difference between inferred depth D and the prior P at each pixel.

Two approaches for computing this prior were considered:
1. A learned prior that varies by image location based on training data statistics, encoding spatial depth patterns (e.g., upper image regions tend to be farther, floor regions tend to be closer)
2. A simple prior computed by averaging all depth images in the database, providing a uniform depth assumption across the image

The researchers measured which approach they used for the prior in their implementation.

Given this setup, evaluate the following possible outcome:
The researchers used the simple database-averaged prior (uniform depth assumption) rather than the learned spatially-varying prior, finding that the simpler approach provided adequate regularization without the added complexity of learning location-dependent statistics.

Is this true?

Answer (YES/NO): YES